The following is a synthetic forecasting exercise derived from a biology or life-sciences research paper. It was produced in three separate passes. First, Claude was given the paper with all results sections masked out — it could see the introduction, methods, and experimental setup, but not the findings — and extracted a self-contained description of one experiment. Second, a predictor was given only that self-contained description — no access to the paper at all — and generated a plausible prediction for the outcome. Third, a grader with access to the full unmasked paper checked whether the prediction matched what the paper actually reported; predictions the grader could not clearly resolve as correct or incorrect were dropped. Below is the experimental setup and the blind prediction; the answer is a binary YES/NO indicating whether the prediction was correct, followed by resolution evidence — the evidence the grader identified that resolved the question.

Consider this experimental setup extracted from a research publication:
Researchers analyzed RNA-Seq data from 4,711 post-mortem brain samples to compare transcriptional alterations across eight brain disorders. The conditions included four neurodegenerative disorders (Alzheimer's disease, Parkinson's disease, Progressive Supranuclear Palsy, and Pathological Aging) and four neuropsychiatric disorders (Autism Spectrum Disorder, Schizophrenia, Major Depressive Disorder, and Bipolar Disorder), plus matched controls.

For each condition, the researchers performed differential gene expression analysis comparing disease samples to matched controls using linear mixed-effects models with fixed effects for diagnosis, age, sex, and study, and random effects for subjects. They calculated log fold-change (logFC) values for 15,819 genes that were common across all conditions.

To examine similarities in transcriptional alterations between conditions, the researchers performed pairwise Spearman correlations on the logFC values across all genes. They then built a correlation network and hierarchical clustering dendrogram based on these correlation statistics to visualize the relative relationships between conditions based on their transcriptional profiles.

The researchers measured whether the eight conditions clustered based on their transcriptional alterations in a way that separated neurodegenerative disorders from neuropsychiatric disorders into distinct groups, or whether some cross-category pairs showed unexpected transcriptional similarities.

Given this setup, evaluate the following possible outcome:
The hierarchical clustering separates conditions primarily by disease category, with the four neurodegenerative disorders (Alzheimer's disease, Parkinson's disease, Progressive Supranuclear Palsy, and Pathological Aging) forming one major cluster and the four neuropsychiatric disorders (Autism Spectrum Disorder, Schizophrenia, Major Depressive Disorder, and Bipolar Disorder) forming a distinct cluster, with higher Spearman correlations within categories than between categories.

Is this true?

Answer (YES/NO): NO